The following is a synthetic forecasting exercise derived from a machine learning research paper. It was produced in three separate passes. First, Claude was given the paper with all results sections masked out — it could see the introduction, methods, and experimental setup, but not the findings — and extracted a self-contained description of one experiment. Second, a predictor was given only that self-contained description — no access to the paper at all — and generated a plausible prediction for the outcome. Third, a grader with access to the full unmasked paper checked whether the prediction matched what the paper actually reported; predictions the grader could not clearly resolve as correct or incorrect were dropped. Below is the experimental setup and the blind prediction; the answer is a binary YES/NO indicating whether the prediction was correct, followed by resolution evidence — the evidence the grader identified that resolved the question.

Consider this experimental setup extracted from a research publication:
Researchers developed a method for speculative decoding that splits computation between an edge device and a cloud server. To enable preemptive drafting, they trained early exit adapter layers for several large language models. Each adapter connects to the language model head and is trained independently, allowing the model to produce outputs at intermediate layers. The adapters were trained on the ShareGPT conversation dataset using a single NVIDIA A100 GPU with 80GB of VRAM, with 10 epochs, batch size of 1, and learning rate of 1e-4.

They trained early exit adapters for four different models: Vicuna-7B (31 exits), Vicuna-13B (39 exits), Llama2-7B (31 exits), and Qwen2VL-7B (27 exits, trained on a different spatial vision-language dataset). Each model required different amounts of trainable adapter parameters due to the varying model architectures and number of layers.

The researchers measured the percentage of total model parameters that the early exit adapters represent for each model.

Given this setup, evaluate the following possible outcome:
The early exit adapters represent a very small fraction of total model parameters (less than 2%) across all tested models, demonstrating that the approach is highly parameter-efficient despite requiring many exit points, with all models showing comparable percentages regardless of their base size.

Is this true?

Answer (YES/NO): YES